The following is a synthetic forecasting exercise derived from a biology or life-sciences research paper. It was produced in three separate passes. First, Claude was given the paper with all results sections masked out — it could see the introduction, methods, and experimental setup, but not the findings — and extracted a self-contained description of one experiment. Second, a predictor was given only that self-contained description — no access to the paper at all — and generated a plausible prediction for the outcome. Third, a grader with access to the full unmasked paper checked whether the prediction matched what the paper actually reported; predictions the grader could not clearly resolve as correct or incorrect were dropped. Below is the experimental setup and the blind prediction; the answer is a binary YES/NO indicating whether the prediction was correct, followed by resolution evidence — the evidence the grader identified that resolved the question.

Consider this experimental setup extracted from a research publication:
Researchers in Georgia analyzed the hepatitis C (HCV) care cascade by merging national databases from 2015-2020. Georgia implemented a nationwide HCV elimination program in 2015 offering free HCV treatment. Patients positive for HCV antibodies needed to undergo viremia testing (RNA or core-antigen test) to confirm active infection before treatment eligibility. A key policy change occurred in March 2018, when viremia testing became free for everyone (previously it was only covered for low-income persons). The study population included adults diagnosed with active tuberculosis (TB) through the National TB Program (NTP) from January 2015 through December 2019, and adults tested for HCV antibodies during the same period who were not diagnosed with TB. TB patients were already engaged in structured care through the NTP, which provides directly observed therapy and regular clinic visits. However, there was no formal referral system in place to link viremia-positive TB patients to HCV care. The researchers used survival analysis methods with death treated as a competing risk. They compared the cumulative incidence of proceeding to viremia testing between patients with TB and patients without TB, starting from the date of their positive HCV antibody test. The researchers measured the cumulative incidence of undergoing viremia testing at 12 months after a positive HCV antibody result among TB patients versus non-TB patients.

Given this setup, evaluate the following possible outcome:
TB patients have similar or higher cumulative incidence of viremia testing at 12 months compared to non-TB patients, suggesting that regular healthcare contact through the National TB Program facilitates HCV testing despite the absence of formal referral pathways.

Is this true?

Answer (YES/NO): NO